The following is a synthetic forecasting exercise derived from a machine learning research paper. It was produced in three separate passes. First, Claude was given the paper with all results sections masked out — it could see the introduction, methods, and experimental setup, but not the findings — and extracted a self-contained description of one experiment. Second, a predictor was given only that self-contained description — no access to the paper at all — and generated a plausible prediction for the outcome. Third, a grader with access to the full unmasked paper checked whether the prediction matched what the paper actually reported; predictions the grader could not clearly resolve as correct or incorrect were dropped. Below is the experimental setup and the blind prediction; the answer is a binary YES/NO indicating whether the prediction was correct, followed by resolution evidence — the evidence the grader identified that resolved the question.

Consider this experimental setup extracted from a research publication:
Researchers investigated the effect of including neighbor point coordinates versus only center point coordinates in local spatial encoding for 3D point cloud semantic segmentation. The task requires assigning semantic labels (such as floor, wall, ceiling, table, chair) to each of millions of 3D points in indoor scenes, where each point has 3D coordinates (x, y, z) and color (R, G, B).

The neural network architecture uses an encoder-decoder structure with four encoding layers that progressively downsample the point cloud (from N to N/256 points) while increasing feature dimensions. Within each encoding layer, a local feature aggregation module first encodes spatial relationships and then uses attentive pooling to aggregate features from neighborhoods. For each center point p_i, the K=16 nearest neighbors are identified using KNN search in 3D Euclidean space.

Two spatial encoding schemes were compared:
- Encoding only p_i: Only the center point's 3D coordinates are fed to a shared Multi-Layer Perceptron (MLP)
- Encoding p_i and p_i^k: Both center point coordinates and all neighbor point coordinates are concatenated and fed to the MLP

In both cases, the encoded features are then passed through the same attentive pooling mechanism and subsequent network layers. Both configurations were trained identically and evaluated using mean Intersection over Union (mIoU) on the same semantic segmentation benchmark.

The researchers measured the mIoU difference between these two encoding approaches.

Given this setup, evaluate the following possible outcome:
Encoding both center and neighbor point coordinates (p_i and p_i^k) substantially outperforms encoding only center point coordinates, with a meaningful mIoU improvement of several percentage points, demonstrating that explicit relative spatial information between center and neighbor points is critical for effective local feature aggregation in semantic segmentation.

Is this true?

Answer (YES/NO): NO